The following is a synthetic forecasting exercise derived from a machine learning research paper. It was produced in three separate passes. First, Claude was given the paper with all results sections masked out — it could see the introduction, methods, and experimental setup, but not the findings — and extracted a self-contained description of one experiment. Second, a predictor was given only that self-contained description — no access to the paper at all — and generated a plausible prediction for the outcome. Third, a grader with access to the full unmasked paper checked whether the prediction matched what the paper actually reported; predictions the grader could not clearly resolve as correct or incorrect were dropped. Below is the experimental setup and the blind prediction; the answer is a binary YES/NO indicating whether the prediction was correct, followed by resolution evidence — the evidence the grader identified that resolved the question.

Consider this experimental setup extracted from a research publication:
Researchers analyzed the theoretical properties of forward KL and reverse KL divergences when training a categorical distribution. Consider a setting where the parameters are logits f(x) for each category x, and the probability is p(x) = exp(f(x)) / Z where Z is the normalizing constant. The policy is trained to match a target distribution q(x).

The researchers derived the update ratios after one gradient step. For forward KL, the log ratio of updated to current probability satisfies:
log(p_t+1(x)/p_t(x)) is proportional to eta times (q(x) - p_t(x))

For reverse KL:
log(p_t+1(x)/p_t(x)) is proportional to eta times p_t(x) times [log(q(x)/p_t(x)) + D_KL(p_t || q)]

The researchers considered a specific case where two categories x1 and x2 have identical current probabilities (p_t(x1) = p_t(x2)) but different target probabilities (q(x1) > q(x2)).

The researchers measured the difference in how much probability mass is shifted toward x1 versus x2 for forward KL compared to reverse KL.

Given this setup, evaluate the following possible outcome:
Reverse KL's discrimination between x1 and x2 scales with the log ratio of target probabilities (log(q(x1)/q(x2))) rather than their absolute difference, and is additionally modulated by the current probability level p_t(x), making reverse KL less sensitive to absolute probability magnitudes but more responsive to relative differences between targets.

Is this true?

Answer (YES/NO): YES